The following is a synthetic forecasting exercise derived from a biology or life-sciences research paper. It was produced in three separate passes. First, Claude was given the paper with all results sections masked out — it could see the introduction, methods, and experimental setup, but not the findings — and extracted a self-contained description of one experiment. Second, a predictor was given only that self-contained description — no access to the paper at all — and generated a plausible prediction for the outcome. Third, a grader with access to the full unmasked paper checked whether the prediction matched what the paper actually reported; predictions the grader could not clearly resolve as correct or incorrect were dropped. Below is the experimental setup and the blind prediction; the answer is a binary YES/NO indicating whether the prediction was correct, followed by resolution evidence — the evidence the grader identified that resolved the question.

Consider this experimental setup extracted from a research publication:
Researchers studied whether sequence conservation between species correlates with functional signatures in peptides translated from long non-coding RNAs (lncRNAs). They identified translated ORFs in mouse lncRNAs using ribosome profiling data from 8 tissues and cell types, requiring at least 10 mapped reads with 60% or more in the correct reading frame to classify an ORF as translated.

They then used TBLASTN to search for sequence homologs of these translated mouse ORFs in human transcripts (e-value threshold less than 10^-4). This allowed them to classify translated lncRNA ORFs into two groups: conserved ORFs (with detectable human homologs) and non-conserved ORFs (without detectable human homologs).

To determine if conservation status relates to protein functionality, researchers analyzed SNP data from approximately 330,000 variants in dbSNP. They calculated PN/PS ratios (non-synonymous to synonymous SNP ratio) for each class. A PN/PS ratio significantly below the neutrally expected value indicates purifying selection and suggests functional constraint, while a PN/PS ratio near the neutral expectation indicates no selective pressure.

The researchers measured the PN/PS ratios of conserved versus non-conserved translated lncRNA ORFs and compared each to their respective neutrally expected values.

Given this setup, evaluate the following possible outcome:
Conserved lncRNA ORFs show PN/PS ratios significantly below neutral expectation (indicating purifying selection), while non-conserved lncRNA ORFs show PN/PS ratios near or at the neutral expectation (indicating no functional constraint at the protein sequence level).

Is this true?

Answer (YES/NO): NO